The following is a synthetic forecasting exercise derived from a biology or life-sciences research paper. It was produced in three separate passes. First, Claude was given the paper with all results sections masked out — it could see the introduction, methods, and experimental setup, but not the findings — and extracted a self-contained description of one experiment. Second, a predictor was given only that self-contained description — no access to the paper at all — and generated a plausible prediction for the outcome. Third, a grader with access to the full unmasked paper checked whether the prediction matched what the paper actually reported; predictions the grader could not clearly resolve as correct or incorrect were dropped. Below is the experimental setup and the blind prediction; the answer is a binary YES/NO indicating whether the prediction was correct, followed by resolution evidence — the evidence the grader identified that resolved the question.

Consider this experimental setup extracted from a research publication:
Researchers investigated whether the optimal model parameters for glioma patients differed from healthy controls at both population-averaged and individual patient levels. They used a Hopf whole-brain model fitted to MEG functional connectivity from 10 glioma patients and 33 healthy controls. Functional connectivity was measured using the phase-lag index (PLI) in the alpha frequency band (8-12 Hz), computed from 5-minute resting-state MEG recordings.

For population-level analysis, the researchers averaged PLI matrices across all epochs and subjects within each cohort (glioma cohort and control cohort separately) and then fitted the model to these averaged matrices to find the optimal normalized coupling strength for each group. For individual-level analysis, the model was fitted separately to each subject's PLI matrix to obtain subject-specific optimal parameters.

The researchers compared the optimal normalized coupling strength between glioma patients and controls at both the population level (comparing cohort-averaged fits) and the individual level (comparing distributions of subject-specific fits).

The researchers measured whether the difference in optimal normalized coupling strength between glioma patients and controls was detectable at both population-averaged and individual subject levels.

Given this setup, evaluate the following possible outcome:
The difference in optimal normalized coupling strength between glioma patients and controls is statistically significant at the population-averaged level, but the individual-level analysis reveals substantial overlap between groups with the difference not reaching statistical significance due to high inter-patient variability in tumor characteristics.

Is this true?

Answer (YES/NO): NO